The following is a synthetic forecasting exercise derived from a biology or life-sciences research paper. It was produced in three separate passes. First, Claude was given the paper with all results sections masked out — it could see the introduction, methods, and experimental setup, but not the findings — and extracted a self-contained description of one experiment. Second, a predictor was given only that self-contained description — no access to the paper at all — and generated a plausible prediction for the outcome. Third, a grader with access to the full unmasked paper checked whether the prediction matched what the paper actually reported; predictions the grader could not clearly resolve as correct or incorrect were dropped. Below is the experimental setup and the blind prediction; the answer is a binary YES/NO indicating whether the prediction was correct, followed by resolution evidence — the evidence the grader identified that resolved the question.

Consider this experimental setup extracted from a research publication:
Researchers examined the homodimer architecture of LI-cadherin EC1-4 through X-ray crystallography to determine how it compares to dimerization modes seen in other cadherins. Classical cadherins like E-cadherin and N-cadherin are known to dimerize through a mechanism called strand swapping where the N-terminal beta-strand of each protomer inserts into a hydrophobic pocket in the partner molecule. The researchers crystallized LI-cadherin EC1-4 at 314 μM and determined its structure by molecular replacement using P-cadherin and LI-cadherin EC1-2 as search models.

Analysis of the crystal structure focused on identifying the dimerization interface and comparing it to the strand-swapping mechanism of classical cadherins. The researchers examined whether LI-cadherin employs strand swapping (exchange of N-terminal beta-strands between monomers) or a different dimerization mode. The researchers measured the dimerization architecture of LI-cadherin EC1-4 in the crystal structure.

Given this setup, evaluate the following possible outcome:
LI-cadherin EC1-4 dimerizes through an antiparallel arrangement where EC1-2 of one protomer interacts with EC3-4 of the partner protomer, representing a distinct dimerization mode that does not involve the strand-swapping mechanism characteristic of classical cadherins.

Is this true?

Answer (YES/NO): NO